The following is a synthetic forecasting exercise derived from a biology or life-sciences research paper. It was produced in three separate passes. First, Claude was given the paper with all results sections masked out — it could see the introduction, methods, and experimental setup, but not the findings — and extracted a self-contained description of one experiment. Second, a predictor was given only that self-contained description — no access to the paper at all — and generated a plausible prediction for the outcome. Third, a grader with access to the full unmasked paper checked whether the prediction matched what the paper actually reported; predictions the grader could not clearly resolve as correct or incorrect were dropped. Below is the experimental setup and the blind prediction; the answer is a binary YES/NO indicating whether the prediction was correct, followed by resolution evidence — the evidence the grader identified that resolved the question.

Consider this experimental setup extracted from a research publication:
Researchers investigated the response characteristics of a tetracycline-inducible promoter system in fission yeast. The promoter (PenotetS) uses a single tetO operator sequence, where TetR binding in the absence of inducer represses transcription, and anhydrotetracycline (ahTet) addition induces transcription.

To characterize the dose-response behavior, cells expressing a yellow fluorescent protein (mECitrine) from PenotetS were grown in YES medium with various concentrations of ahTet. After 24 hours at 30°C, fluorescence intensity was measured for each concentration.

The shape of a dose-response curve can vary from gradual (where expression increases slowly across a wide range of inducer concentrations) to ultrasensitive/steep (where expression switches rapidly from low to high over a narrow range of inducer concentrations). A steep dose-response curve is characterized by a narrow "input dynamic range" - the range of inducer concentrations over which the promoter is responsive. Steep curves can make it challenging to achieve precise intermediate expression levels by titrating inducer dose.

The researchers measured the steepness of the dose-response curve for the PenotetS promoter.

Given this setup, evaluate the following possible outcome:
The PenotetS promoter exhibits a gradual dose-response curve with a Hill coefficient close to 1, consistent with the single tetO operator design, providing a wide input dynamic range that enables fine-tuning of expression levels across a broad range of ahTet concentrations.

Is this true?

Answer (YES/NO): NO